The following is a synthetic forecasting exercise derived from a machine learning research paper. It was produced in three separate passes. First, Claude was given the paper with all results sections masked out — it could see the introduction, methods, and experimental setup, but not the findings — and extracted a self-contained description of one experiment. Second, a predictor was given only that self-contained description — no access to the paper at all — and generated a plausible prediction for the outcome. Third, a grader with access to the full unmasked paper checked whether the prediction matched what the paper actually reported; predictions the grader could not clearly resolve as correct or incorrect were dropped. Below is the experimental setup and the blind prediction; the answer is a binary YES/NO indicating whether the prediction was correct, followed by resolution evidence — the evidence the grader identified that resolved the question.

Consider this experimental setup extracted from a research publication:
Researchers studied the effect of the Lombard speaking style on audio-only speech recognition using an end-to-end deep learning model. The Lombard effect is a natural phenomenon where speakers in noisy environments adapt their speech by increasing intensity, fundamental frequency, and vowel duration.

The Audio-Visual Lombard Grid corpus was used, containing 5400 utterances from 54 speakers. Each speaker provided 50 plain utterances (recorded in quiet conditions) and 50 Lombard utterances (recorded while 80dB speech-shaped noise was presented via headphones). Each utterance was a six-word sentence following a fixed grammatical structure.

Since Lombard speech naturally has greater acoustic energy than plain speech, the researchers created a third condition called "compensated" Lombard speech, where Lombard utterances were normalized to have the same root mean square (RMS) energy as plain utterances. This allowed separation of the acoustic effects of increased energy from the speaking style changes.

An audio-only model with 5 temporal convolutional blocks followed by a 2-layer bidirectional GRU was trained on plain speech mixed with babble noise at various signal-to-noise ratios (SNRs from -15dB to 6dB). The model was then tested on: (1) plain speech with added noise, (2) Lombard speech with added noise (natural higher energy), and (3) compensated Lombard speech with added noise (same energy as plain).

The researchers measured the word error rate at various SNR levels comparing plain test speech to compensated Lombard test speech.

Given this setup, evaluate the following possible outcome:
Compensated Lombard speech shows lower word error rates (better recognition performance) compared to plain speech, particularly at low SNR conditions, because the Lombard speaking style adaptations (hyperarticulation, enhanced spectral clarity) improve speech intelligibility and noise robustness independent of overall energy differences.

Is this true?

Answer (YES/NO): NO